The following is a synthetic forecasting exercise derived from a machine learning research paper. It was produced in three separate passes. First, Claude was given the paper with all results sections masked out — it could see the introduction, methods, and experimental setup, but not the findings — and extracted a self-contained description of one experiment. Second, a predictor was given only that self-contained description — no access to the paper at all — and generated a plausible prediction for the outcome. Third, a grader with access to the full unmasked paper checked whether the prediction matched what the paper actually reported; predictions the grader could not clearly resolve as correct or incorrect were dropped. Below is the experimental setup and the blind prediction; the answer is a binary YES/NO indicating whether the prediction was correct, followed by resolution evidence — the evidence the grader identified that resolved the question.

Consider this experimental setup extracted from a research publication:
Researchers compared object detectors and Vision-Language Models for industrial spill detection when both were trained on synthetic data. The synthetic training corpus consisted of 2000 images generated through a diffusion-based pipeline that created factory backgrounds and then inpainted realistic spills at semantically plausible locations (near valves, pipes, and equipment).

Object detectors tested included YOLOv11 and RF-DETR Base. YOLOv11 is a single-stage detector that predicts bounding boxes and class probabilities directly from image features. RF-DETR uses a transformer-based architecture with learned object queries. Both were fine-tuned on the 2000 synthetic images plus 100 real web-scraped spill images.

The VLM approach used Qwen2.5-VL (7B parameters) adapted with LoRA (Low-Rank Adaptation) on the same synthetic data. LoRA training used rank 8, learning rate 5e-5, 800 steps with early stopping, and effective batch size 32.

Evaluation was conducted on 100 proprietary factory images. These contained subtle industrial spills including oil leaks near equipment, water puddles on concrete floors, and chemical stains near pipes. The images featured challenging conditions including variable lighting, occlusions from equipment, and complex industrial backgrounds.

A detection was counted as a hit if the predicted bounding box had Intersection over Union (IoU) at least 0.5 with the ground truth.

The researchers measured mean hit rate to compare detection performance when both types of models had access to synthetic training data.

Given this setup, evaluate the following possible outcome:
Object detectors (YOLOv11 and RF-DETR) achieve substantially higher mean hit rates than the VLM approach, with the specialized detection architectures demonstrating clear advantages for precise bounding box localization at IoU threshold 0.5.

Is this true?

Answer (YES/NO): NO